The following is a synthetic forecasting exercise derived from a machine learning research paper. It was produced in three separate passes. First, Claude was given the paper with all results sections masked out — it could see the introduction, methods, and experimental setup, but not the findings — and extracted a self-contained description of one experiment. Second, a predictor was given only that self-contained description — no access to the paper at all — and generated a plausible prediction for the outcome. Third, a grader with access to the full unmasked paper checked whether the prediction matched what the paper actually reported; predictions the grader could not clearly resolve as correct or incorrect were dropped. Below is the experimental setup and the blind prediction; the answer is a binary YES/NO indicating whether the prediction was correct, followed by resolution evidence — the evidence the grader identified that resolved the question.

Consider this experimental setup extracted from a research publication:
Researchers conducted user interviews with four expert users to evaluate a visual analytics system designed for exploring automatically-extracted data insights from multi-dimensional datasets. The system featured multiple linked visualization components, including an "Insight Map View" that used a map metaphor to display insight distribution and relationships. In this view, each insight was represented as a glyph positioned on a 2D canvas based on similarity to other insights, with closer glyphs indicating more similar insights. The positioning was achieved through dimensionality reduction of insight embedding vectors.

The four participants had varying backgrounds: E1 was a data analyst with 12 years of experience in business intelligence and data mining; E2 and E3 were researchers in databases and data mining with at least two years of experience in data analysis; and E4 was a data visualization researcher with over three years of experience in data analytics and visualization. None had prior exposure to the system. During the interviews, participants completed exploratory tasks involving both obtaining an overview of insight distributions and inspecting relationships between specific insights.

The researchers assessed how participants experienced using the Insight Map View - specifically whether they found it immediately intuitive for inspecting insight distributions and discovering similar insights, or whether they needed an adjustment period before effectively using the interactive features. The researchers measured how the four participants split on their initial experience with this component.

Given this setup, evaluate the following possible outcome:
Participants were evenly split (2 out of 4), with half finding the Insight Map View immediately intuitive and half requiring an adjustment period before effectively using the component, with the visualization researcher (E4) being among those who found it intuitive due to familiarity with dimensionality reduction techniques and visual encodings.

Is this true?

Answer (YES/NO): YES